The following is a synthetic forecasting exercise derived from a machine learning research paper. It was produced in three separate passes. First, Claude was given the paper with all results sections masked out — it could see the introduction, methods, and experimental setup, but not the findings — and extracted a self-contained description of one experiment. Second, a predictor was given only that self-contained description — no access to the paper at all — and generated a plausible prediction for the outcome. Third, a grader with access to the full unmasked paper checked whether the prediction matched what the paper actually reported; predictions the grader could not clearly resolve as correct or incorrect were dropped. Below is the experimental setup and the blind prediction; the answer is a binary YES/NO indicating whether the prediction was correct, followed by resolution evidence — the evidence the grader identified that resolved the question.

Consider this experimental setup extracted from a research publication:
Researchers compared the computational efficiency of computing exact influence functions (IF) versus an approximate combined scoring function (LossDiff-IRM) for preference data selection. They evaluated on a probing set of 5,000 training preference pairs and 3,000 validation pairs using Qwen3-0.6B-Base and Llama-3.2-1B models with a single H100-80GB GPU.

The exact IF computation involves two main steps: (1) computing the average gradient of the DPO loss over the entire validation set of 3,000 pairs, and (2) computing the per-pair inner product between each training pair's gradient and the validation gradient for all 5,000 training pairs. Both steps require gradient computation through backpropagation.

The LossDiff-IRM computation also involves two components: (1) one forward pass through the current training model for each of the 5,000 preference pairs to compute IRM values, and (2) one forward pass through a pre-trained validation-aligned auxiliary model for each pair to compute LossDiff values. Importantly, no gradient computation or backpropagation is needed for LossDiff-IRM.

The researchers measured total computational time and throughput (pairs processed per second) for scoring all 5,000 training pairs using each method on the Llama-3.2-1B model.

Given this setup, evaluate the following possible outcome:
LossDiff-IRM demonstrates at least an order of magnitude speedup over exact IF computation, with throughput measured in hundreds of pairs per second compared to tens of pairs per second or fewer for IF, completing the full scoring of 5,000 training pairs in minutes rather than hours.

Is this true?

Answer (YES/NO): NO